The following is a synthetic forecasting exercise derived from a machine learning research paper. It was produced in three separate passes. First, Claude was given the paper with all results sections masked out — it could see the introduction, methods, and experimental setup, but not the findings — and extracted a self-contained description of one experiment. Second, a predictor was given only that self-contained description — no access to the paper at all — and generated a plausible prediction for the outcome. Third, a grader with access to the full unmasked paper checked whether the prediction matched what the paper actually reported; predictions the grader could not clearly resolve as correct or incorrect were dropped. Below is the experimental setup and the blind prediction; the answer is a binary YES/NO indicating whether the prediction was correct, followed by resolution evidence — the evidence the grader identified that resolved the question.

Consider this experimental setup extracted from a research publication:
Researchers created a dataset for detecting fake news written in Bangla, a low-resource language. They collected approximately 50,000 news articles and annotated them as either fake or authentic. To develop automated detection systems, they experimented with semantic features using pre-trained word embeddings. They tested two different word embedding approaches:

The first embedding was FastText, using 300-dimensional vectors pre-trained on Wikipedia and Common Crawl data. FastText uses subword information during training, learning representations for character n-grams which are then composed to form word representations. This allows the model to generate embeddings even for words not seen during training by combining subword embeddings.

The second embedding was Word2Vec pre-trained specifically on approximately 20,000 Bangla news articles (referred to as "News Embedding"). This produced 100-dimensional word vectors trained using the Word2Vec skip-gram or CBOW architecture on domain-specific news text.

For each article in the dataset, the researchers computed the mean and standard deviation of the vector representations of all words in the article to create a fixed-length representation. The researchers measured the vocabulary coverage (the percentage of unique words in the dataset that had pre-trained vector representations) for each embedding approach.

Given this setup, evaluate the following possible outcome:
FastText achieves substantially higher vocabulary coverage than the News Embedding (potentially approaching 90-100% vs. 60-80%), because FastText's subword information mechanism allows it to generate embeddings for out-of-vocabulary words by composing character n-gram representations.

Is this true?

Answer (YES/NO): NO